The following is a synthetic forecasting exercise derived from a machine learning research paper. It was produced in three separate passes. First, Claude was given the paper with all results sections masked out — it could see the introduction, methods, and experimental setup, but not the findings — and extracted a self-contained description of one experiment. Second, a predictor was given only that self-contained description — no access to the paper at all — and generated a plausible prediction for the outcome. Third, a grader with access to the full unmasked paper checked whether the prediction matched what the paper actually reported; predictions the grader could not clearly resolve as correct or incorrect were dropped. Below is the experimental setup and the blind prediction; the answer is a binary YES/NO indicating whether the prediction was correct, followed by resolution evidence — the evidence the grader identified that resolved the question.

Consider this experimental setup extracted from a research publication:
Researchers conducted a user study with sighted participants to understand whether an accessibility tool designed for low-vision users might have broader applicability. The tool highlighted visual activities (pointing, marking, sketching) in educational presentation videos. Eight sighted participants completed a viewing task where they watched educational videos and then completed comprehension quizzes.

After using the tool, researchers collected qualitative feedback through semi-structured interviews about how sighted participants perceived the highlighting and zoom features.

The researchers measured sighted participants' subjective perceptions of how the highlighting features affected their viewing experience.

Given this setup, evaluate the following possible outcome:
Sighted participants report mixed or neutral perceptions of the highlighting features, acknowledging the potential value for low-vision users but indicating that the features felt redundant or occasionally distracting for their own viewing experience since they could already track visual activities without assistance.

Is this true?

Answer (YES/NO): NO